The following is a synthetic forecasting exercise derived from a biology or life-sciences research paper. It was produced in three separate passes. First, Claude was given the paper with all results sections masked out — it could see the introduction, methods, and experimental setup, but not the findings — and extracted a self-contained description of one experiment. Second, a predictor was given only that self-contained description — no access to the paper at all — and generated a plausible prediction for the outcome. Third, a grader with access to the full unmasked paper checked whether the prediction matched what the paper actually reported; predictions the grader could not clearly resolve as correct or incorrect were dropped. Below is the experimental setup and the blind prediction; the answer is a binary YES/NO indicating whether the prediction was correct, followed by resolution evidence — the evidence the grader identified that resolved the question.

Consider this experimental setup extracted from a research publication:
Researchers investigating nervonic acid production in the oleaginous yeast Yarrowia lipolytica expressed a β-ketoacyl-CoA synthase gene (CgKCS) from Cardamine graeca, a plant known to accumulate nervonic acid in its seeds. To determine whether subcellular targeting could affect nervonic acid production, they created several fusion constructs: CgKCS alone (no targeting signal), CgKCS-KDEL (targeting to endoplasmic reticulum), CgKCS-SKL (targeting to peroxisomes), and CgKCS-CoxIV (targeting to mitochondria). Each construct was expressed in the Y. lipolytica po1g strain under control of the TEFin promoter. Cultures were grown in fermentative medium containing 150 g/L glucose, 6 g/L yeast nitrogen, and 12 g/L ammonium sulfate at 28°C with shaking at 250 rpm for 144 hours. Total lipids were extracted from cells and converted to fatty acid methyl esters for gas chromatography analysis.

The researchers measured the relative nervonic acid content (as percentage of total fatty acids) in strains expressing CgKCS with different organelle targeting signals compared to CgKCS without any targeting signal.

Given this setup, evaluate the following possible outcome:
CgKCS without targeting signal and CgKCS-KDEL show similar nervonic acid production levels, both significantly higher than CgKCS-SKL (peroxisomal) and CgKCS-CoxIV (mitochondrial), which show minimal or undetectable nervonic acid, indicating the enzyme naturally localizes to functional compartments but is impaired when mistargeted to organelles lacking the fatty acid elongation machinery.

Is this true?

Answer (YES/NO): NO